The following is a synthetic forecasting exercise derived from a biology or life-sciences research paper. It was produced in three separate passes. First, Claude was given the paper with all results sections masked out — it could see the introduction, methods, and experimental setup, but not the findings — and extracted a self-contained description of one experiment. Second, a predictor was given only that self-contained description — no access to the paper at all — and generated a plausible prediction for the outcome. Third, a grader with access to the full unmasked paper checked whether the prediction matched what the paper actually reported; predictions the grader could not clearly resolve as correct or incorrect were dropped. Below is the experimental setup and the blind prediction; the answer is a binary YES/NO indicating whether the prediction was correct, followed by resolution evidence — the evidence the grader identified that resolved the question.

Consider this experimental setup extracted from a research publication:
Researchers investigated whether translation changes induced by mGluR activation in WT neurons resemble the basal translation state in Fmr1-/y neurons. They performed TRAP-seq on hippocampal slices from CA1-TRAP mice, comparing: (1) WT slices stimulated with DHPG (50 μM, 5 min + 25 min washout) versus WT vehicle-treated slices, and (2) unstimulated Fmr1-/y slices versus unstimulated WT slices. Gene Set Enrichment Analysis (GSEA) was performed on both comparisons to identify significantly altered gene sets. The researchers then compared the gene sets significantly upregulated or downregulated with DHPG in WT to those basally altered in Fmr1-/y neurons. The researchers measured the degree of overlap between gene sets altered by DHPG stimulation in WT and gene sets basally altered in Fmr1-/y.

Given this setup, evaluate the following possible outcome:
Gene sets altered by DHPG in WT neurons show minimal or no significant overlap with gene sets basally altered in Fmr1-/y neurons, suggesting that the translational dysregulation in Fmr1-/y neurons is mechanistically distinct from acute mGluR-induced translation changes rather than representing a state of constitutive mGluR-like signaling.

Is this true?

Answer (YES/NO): NO